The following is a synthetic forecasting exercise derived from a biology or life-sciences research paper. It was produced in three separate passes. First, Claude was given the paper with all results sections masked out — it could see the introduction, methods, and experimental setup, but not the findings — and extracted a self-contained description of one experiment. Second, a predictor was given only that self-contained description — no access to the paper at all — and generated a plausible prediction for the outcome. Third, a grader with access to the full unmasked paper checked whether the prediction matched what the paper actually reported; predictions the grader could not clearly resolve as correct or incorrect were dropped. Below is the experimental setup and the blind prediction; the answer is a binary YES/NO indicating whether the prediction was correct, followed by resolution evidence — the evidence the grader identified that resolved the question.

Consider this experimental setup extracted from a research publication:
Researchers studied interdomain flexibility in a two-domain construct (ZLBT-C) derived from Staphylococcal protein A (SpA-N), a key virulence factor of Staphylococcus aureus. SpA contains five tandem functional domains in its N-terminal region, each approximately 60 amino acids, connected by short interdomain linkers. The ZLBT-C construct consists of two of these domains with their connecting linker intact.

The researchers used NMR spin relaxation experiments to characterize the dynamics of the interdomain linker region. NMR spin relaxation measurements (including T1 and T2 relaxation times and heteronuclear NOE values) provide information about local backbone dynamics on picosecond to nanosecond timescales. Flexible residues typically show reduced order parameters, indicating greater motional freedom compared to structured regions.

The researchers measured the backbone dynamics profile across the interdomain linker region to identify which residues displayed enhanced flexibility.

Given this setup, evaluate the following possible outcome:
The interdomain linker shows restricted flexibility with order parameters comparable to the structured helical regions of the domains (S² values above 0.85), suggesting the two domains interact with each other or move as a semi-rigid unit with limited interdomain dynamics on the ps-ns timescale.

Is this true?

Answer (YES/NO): NO